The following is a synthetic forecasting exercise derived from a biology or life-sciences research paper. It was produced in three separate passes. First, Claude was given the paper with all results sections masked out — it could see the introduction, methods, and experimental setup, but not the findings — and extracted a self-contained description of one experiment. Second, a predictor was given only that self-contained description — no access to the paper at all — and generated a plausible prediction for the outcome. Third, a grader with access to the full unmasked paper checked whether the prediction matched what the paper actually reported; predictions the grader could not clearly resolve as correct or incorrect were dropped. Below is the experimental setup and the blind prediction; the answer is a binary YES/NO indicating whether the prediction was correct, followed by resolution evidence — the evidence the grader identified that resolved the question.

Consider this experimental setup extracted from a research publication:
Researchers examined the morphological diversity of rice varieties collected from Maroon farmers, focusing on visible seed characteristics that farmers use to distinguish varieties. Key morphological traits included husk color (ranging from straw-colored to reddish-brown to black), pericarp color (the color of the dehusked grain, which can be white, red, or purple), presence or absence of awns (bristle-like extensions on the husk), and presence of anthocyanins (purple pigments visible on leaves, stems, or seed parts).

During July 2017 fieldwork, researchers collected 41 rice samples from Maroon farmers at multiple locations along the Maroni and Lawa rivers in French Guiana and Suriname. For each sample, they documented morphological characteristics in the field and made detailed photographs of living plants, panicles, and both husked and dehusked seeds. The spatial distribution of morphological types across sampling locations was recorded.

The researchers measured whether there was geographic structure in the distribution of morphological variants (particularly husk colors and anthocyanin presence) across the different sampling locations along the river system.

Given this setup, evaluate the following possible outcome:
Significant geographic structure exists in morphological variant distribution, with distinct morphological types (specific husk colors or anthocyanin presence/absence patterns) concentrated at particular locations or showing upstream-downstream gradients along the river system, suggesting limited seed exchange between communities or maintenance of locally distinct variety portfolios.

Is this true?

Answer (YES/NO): NO